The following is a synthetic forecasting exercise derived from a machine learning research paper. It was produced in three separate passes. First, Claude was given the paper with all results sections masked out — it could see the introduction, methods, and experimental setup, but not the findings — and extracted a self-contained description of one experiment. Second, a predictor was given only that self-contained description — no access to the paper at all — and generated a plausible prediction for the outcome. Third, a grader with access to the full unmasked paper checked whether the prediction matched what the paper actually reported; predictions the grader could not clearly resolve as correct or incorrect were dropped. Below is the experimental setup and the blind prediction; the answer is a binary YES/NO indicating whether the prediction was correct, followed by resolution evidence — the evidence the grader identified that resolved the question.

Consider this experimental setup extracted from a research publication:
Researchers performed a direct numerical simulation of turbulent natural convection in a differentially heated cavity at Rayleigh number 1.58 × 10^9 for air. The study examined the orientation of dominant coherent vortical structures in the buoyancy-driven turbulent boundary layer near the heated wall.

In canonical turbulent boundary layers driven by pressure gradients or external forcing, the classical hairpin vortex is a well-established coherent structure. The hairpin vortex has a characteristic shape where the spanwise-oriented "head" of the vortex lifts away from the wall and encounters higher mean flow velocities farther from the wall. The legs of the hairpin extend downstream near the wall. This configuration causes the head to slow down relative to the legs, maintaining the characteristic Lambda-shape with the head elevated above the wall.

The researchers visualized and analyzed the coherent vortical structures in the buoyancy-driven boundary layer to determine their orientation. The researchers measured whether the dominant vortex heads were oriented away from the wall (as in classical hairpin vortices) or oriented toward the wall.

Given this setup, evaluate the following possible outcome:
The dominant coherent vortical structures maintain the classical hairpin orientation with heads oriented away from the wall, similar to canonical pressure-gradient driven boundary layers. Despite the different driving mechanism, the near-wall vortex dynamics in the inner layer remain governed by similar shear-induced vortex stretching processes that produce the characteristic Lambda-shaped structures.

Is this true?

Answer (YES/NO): NO